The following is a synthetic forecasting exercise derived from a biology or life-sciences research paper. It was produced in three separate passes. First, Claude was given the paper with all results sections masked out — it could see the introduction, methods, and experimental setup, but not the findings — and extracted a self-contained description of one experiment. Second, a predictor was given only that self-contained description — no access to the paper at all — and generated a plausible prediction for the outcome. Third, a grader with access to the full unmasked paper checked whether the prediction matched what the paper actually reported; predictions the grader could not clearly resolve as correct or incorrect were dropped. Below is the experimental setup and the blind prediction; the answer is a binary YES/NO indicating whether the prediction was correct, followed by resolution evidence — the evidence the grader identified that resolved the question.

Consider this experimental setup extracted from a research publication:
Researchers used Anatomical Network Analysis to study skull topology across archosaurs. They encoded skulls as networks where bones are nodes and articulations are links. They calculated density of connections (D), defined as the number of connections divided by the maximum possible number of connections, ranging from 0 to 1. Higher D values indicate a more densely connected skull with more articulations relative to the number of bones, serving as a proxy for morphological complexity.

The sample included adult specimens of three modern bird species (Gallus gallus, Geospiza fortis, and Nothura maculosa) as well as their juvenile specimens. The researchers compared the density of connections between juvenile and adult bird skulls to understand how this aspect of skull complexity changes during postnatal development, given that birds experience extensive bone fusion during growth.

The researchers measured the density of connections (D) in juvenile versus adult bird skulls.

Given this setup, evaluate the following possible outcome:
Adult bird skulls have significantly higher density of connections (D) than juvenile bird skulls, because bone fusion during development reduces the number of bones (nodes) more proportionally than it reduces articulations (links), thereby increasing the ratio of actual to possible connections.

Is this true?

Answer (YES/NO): YES